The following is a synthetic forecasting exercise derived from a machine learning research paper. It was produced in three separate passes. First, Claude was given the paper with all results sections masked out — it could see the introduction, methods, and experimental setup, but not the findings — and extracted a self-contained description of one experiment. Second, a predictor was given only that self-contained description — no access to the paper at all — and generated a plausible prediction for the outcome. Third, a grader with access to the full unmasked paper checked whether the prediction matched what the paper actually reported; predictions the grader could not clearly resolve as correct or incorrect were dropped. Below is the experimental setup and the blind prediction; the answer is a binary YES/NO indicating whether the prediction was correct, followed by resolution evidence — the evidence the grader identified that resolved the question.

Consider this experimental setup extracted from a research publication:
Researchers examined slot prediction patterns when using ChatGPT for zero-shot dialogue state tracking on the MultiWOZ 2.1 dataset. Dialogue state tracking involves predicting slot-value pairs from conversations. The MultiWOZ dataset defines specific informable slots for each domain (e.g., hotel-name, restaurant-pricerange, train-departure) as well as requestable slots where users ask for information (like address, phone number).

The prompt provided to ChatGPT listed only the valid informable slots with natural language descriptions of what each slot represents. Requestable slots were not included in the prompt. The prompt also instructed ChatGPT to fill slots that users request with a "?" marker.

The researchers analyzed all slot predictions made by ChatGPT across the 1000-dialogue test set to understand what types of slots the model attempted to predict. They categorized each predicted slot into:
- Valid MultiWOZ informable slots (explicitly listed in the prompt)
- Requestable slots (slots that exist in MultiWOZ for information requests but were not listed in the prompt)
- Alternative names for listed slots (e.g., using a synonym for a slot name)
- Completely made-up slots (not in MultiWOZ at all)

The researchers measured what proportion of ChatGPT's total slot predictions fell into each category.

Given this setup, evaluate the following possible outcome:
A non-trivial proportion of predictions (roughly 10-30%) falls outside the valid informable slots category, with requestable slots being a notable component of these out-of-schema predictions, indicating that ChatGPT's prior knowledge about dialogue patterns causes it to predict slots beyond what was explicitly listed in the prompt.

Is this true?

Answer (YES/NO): NO